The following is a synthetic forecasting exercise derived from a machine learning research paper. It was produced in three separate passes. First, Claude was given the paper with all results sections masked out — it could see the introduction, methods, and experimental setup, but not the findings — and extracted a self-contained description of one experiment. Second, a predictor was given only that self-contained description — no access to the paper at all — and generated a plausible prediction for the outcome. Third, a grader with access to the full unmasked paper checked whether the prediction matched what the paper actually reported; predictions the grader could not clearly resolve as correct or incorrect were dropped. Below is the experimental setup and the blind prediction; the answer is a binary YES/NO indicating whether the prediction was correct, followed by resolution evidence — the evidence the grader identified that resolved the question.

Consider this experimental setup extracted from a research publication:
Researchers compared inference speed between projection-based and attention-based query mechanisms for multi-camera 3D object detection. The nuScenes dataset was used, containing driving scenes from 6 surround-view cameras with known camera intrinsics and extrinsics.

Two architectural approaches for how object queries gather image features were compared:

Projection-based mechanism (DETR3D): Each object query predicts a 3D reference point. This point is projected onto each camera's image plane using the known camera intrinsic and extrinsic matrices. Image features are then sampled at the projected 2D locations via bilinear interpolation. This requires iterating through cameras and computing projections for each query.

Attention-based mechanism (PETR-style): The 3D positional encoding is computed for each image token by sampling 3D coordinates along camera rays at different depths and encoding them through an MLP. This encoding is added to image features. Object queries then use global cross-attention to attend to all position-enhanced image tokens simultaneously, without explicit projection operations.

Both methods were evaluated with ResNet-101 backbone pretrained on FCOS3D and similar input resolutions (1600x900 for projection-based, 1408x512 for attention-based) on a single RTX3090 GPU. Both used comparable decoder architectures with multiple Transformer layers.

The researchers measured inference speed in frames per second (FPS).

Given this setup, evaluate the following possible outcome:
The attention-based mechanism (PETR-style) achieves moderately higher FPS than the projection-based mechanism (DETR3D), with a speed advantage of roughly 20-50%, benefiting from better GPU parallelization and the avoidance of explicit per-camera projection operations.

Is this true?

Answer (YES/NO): NO